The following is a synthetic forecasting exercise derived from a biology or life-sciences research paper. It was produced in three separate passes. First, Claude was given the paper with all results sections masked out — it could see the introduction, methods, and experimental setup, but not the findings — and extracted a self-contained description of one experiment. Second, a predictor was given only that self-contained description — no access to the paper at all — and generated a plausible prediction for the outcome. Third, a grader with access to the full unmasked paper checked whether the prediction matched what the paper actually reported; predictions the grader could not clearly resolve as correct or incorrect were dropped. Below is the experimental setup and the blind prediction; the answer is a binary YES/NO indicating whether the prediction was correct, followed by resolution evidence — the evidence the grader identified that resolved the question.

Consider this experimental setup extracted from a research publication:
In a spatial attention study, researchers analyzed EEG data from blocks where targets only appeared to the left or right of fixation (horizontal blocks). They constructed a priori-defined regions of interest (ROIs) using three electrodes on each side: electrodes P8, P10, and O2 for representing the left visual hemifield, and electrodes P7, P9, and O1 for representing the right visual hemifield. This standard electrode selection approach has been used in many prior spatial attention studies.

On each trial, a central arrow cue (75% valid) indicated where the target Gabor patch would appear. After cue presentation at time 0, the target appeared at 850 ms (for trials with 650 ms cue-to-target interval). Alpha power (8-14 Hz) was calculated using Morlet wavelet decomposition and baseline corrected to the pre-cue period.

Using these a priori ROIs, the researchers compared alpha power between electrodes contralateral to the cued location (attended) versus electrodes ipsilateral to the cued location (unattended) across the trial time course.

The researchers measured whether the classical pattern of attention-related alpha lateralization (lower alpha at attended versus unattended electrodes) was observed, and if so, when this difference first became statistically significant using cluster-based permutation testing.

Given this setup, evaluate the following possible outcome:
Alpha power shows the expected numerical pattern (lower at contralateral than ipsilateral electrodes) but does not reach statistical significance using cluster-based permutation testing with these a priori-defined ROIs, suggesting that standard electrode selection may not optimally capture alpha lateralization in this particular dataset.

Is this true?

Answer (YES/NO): NO